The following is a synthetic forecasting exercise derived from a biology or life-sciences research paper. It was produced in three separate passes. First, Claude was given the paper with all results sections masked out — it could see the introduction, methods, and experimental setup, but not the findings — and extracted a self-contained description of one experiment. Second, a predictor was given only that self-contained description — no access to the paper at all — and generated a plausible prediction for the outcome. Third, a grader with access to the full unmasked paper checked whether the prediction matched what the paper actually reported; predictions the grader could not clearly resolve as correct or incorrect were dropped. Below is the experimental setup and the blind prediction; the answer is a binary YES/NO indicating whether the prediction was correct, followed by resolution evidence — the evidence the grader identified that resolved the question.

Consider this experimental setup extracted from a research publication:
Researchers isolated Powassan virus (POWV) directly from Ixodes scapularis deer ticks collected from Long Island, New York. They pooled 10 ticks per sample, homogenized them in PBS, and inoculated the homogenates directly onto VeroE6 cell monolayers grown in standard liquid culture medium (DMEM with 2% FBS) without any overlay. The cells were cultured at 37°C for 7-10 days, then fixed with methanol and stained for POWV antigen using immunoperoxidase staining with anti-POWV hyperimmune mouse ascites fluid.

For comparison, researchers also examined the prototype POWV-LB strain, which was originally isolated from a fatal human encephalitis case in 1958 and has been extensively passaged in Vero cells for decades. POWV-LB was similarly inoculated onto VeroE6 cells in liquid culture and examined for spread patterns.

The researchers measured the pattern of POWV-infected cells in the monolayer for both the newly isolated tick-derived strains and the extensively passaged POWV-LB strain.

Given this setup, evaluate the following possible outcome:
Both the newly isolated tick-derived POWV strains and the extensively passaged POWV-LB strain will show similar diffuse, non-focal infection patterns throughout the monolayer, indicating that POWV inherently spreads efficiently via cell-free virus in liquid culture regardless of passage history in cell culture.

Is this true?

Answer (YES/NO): NO